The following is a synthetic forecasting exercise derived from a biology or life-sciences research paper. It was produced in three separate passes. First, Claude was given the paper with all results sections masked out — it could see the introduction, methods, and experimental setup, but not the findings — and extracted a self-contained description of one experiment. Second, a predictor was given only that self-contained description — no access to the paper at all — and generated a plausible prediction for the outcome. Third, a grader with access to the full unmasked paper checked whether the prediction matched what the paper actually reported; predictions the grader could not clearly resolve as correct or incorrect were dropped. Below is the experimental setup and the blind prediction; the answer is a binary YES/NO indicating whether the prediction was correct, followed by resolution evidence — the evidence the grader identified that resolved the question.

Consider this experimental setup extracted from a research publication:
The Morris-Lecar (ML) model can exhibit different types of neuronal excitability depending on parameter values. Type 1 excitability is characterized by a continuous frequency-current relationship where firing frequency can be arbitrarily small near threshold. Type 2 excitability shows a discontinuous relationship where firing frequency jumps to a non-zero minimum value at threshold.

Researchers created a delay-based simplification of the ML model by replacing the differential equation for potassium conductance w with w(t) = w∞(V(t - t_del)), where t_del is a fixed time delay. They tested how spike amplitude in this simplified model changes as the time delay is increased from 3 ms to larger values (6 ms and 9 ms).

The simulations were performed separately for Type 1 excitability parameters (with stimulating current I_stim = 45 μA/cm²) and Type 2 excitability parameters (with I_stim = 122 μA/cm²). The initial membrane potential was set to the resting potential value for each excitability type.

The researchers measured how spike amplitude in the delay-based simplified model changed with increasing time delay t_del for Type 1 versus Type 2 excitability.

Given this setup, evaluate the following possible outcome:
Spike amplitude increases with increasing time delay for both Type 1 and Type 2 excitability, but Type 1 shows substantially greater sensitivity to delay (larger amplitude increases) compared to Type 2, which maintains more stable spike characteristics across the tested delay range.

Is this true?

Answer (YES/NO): NO